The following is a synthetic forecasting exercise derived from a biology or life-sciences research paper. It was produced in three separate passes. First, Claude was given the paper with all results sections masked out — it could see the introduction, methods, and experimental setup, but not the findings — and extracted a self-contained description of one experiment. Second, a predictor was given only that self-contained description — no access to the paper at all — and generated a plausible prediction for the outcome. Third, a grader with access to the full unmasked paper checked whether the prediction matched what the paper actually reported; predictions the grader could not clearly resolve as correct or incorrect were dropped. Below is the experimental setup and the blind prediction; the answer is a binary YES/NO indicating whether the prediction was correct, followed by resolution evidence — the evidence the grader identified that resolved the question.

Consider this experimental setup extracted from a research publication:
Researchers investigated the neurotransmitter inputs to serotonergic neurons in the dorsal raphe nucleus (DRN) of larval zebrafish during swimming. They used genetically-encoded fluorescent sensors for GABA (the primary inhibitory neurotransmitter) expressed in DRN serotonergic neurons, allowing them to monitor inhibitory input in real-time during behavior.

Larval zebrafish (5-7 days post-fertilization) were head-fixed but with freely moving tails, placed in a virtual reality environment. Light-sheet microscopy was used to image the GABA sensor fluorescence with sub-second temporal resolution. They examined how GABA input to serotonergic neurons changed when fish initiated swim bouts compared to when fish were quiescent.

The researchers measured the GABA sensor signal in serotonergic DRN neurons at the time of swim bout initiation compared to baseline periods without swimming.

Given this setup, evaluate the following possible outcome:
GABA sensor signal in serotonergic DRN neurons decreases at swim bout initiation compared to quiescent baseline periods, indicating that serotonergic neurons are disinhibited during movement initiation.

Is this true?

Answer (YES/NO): NO